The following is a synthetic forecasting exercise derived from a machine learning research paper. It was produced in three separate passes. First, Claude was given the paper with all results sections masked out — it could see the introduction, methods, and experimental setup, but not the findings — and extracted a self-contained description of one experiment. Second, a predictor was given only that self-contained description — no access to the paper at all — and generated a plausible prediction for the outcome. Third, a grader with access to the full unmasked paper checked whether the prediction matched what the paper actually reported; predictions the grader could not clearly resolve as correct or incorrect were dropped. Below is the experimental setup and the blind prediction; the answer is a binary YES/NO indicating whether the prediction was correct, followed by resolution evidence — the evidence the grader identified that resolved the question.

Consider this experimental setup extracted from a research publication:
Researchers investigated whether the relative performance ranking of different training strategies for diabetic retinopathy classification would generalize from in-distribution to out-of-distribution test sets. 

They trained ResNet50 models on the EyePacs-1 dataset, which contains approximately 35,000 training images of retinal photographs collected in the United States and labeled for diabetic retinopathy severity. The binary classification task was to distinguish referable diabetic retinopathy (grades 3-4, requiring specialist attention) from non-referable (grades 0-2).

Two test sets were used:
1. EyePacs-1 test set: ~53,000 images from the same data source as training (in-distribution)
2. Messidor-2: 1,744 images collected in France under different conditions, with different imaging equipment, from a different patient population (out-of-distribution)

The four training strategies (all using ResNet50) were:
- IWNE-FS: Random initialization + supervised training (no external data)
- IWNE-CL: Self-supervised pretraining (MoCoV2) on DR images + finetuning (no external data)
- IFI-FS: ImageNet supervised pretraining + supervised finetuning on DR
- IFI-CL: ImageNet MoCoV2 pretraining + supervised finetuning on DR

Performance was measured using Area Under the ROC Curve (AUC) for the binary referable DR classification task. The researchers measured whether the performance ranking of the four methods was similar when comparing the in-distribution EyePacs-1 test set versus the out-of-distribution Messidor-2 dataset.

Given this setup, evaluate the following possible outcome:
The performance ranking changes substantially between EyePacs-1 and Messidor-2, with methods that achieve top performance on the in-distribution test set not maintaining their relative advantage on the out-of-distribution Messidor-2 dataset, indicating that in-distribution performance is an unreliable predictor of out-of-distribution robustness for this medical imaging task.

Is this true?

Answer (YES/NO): NO